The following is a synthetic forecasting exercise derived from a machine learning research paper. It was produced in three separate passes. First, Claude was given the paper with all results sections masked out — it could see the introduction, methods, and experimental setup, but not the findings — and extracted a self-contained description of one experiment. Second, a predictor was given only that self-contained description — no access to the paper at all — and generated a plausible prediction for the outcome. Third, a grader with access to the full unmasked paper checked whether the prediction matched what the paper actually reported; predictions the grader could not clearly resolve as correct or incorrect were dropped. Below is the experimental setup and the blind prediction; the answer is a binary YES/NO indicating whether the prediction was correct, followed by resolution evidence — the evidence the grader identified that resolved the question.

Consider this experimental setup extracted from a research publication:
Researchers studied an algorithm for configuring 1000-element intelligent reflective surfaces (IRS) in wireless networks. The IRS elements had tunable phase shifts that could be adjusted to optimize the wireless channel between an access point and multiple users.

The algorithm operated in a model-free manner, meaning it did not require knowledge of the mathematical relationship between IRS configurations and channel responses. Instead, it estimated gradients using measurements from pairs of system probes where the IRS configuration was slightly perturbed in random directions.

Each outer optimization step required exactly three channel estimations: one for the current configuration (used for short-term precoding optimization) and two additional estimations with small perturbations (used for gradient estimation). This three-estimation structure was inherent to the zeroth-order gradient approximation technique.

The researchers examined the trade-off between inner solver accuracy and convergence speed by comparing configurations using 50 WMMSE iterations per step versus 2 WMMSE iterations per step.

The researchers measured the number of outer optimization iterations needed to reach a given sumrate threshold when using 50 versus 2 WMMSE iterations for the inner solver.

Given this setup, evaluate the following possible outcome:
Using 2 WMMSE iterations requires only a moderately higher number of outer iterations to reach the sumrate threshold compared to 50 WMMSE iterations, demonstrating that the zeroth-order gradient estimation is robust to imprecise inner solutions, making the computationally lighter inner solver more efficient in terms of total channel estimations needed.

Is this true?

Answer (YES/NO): NO